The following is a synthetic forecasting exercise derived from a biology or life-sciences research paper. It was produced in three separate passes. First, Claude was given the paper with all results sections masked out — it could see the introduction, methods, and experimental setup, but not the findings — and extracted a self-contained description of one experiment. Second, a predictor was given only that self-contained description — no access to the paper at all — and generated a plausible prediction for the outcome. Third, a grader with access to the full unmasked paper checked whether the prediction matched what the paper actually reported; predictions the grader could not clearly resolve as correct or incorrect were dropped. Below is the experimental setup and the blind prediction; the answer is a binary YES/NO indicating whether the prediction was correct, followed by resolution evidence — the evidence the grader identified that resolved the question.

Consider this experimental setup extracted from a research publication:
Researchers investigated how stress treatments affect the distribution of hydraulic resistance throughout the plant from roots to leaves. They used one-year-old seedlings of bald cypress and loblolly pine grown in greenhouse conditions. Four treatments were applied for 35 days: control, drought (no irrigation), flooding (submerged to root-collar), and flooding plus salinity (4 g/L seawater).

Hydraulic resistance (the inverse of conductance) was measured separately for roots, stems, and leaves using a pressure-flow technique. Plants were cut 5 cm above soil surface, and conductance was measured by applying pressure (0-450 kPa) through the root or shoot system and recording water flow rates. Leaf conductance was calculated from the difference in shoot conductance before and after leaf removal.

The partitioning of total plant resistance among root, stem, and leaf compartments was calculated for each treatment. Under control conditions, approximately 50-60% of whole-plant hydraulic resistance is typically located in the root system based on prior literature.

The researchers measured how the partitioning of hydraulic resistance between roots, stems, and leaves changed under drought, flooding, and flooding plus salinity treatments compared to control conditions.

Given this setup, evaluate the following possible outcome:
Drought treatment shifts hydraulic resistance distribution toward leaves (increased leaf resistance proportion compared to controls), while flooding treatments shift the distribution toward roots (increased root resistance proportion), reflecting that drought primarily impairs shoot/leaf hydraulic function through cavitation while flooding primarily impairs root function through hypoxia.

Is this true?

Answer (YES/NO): NO